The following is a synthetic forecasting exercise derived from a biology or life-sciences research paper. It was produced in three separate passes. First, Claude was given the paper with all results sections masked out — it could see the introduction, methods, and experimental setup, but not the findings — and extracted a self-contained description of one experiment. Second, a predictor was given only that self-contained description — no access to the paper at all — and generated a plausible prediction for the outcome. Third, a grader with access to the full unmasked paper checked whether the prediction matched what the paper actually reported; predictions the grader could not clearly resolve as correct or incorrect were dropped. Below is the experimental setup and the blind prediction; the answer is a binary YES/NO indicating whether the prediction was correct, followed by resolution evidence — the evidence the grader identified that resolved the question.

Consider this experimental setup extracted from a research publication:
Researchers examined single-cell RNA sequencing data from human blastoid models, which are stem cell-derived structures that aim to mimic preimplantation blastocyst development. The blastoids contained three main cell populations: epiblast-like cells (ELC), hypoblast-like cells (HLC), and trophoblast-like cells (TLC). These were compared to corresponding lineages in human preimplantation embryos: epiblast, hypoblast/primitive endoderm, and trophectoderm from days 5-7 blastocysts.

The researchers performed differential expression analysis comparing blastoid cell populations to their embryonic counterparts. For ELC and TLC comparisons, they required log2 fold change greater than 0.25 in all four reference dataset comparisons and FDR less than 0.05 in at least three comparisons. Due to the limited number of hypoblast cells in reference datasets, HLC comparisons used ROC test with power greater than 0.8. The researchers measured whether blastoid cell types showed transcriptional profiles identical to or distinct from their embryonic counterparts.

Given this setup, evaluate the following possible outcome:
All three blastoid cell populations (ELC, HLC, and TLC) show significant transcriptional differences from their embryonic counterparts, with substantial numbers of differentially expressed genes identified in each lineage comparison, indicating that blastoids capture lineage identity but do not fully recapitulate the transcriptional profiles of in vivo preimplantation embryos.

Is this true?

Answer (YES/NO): NO